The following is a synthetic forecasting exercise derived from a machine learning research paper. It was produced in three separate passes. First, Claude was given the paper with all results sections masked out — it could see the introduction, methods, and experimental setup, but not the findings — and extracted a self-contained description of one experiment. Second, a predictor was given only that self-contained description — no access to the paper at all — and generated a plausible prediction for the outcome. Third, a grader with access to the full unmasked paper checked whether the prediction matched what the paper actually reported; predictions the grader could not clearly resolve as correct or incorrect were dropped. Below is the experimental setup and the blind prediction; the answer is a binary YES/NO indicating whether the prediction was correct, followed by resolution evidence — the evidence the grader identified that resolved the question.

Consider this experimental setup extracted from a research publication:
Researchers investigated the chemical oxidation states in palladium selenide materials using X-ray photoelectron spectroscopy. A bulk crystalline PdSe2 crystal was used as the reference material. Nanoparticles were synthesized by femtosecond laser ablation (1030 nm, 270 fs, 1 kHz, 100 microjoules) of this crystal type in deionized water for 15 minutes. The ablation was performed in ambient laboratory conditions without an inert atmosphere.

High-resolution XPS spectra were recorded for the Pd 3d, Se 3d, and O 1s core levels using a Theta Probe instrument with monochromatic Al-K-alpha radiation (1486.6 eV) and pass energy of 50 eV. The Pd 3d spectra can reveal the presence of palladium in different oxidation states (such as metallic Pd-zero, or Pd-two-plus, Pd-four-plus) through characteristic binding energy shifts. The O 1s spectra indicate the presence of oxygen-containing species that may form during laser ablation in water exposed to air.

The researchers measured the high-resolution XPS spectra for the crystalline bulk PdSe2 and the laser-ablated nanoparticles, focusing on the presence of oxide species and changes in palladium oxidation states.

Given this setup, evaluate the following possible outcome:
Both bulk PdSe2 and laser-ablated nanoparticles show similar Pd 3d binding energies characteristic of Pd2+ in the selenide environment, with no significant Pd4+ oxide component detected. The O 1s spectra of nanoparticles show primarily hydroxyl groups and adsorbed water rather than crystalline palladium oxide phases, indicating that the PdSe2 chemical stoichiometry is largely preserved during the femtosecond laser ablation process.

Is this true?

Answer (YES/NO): NO